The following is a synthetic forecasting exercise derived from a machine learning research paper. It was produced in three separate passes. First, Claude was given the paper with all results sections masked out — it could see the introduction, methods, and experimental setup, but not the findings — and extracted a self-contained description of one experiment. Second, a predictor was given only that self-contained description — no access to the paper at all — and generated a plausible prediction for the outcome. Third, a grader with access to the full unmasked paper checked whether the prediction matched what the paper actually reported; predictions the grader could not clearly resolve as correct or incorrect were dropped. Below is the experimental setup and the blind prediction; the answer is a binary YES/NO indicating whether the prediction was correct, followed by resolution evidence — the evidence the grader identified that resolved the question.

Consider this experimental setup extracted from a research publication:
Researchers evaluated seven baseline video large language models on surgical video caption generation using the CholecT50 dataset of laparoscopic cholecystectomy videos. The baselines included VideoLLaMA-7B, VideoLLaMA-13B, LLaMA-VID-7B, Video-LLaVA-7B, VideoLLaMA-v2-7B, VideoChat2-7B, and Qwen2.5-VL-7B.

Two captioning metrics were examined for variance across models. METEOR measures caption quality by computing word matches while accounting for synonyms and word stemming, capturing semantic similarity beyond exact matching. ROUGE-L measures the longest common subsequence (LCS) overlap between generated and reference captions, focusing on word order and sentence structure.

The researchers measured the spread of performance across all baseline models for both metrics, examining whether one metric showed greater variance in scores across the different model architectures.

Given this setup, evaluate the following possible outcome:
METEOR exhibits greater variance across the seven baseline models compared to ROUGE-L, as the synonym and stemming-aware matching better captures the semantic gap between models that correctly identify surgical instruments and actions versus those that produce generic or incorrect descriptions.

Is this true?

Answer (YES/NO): YES